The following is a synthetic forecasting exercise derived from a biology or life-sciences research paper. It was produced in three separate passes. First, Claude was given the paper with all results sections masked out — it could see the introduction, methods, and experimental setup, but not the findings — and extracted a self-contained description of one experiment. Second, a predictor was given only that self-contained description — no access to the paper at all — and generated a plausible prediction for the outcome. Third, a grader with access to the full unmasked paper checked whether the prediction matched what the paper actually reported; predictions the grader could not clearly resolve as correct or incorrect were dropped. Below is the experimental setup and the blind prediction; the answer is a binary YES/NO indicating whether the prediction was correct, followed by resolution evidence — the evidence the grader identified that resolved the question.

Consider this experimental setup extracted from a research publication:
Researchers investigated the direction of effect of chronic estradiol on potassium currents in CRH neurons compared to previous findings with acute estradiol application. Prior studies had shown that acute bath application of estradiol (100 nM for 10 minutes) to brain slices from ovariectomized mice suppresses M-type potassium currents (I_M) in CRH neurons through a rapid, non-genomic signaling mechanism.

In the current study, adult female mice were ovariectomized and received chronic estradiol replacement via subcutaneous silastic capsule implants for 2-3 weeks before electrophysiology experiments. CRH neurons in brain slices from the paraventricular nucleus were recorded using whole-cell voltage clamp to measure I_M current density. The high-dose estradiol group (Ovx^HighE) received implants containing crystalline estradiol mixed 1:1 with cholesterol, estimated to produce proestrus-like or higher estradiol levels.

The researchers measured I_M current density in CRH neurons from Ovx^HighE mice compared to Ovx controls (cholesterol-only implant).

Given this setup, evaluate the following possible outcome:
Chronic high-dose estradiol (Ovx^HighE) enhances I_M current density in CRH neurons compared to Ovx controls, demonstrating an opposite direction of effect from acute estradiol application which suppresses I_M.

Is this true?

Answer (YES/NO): YES